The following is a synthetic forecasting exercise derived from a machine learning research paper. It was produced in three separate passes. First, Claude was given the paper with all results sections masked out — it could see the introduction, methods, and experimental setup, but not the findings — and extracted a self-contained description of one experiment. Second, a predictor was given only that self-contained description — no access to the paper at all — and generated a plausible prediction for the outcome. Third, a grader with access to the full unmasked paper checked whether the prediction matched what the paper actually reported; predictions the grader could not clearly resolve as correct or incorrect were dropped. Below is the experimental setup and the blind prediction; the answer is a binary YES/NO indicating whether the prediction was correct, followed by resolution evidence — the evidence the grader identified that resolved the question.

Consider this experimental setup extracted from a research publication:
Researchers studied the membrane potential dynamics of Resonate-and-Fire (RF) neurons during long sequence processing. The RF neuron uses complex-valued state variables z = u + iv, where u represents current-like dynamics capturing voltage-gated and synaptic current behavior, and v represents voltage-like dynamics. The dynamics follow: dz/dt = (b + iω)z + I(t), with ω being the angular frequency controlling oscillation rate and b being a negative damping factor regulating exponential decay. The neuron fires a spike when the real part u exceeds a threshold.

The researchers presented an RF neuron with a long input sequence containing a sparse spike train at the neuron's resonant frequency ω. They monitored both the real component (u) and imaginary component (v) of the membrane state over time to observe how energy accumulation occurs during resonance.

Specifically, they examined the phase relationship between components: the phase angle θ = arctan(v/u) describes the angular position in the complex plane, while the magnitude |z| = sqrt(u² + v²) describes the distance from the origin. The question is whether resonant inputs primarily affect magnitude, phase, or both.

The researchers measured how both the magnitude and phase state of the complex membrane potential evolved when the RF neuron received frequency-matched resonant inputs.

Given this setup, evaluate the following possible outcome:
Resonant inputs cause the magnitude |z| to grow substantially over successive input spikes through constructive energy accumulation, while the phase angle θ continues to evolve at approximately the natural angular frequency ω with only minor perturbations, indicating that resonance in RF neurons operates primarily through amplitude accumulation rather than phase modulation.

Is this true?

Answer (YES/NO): NO